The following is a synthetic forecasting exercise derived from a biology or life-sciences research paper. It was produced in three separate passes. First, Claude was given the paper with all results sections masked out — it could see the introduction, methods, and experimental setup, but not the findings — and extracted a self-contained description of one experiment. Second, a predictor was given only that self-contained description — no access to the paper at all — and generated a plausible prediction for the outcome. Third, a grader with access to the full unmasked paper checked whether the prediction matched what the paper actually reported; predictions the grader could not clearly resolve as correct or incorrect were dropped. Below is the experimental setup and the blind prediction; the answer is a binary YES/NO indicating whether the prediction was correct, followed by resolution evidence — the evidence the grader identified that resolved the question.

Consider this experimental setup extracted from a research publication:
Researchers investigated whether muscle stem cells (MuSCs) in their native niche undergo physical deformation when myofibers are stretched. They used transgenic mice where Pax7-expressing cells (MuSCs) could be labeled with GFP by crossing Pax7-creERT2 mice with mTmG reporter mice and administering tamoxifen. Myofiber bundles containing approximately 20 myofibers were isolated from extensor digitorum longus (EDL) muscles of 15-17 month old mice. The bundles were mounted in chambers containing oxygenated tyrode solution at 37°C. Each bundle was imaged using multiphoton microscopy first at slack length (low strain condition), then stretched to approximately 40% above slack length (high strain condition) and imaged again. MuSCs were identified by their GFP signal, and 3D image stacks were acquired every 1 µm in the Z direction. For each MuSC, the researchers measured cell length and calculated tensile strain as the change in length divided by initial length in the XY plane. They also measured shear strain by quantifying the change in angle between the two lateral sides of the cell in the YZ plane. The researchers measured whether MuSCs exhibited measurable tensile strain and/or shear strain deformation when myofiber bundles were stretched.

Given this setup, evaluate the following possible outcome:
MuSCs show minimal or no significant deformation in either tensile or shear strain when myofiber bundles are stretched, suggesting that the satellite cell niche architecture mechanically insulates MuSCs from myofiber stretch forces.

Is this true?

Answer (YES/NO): NO